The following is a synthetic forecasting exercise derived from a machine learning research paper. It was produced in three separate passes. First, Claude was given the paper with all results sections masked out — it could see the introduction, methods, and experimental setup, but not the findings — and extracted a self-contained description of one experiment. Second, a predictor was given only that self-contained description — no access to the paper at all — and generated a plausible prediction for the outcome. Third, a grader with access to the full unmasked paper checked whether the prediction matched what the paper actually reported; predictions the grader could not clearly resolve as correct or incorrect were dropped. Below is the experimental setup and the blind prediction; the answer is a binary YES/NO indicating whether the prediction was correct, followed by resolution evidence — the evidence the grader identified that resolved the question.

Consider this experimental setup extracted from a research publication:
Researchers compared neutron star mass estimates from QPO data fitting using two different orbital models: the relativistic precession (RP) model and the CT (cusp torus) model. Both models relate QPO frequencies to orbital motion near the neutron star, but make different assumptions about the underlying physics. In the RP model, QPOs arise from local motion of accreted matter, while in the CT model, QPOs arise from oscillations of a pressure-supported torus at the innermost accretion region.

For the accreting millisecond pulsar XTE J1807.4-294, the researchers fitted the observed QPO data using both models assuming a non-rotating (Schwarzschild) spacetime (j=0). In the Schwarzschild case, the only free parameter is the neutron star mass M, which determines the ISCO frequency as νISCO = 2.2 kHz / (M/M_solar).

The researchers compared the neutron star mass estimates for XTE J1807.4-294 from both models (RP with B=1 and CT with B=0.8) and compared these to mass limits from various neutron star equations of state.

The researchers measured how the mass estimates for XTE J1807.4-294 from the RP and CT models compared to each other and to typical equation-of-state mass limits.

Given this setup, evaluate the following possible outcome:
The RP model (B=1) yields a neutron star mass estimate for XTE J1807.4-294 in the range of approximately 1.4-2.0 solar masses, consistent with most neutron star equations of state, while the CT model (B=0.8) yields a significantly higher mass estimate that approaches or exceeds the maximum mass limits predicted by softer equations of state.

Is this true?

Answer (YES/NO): NO